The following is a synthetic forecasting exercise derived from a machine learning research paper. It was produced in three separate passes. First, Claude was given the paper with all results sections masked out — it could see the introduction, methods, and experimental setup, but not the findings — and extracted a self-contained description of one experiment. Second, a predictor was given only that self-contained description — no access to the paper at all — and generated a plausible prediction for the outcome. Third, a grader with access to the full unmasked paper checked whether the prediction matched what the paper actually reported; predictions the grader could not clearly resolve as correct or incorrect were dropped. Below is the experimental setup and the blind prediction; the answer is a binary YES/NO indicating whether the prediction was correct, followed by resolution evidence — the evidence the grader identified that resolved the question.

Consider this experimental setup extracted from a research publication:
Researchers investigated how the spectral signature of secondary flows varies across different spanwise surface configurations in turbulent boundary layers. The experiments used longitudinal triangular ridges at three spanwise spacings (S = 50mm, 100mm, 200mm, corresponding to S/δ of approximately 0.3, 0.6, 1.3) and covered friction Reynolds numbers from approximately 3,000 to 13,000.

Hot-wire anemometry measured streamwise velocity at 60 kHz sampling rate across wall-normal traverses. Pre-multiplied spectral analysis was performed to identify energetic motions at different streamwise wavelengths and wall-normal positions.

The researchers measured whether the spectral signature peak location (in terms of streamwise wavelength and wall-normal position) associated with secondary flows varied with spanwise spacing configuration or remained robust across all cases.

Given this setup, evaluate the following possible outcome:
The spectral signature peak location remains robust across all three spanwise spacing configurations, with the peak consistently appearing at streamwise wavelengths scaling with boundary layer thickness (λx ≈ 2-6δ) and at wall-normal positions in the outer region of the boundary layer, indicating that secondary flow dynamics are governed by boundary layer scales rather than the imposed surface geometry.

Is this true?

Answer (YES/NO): YES